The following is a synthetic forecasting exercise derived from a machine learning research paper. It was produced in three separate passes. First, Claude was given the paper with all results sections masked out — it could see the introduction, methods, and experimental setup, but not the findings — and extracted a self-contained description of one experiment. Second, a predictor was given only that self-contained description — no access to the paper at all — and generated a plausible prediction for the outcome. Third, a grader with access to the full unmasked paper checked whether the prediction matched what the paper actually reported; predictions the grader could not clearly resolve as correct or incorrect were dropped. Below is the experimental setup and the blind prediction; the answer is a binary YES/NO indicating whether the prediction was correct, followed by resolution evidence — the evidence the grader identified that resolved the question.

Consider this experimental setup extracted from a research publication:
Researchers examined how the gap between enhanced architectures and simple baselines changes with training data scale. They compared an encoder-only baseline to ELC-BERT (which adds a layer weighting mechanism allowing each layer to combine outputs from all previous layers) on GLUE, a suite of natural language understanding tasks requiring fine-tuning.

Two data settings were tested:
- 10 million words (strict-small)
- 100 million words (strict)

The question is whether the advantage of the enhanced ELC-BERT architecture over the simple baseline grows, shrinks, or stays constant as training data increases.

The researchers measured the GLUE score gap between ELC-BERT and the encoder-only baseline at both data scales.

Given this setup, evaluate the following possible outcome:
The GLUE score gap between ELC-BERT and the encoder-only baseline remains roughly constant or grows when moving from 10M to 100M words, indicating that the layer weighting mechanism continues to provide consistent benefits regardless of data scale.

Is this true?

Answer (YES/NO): NO